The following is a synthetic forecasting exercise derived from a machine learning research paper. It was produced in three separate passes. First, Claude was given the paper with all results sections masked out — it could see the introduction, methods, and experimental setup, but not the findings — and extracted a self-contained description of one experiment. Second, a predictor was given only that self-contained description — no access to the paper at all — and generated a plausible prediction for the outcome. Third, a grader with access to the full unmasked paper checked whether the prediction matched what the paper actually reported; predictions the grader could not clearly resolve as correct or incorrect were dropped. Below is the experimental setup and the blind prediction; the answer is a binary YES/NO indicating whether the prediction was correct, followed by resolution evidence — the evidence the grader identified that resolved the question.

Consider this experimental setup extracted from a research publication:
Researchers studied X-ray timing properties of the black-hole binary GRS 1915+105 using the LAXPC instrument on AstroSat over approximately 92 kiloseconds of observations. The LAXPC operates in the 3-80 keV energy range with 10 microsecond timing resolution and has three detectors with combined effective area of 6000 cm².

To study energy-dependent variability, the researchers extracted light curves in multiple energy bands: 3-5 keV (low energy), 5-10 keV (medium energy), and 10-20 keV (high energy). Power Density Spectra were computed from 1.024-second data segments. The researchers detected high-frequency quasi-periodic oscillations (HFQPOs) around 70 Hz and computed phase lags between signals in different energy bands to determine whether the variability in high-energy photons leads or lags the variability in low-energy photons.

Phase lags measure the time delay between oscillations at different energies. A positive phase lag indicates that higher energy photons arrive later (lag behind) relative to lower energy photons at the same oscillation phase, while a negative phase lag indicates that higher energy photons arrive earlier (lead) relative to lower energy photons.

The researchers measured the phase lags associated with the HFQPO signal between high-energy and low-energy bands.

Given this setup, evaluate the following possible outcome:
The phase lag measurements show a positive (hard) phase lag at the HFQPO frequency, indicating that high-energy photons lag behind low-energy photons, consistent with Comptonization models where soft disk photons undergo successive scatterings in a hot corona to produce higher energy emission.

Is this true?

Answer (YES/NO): YES